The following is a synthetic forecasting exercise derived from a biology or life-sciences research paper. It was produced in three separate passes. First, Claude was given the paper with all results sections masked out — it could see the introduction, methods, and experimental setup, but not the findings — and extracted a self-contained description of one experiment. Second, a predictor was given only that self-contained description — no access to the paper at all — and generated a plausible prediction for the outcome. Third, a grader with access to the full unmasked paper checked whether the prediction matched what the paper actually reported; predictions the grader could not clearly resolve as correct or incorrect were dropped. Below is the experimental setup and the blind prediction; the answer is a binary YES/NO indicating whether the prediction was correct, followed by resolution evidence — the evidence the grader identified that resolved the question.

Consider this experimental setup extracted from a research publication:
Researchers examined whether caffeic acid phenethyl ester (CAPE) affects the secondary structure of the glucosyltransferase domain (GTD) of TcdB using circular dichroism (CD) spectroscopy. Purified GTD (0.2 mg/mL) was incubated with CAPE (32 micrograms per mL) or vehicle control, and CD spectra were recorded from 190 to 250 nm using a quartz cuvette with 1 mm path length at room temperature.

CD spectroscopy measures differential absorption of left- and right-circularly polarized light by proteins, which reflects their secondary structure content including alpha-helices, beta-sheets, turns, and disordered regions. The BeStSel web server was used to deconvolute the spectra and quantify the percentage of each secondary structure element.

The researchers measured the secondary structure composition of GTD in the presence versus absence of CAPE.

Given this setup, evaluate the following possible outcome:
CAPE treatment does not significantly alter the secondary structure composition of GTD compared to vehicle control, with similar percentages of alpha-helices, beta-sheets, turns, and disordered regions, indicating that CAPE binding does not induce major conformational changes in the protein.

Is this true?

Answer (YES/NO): NO